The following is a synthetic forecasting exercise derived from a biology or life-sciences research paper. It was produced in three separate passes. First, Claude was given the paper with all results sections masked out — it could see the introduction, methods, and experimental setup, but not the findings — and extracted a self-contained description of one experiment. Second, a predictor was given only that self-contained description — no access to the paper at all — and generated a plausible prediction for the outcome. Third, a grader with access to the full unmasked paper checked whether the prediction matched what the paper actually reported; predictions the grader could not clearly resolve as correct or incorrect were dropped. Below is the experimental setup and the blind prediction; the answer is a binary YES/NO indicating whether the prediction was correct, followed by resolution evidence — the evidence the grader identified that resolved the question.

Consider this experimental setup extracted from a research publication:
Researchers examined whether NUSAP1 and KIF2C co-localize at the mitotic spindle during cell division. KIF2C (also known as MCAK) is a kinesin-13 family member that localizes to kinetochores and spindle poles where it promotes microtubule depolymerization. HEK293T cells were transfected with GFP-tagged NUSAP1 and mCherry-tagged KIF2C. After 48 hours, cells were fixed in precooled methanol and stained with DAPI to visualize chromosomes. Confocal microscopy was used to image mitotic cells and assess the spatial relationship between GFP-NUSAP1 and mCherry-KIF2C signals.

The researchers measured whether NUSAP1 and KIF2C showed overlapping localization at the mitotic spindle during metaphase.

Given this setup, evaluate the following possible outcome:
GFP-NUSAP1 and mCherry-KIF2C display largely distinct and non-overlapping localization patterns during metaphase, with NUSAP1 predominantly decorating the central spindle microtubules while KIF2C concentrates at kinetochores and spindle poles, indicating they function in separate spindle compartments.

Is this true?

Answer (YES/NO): NO